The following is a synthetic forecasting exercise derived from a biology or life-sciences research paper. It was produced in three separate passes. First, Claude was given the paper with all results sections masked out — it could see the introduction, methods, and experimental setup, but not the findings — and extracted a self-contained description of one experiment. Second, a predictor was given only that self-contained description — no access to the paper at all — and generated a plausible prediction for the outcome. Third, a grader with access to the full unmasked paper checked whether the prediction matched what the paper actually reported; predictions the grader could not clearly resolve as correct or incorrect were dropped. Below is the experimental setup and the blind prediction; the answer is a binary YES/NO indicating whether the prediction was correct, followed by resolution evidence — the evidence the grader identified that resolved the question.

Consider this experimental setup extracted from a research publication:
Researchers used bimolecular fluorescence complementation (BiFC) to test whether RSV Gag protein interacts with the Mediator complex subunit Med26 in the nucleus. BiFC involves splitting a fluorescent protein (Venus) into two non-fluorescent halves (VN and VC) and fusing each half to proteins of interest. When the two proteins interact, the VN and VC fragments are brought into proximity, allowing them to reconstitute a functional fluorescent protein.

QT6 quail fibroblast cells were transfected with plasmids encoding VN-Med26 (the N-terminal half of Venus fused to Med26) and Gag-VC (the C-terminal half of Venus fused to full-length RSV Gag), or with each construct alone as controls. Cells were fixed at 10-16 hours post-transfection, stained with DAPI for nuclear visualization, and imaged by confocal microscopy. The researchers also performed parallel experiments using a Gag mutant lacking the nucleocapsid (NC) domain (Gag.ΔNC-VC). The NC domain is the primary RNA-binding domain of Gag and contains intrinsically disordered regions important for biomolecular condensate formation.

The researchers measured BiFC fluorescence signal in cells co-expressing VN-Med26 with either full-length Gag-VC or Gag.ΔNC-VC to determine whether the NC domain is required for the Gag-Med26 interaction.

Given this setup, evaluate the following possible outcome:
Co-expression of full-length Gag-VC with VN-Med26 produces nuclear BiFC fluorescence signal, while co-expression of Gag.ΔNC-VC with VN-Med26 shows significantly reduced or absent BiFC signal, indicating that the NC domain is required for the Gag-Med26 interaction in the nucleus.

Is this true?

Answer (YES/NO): NO